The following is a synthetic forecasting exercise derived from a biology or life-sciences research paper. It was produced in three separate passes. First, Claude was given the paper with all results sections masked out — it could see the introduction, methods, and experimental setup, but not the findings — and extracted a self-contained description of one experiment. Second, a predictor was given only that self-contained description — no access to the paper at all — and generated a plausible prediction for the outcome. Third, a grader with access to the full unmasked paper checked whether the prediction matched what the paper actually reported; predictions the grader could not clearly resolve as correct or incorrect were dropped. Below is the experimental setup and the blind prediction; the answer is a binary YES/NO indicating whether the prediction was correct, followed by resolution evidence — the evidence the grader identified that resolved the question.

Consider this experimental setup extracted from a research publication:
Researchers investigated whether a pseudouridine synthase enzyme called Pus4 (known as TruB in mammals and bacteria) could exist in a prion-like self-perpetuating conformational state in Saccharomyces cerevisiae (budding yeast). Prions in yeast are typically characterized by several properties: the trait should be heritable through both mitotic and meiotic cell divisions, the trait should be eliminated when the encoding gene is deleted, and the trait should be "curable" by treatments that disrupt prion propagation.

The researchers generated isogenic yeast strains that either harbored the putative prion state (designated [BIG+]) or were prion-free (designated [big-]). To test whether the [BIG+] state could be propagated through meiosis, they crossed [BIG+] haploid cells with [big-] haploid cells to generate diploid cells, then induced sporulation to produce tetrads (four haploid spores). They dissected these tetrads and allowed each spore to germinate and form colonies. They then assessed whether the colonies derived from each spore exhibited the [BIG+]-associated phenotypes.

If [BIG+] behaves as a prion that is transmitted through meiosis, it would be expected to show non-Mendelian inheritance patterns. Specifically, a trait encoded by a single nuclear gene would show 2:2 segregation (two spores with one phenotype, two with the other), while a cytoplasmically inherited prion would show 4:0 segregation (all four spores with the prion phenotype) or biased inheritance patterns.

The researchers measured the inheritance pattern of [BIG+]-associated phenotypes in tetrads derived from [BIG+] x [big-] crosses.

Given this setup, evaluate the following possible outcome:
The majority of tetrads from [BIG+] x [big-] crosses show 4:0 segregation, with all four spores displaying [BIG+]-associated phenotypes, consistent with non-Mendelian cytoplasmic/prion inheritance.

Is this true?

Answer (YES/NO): YES